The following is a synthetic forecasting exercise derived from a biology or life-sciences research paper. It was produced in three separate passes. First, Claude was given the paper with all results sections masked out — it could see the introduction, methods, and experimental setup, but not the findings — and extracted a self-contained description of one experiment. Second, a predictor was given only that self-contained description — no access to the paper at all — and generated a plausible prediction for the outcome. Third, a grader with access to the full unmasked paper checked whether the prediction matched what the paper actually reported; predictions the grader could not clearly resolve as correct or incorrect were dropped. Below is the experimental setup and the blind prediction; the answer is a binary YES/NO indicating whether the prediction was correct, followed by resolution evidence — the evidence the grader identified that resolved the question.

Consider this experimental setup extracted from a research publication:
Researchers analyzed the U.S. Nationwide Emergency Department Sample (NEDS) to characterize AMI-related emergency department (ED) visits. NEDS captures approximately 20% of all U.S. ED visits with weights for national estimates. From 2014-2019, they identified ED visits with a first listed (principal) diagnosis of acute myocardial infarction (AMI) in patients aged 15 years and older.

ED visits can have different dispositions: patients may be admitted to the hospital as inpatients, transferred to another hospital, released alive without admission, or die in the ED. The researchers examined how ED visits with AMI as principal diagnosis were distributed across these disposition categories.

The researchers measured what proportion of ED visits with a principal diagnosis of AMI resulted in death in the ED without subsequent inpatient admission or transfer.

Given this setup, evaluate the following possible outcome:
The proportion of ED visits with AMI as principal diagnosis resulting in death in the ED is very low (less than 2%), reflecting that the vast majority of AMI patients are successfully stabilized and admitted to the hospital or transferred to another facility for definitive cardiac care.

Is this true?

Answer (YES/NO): YES